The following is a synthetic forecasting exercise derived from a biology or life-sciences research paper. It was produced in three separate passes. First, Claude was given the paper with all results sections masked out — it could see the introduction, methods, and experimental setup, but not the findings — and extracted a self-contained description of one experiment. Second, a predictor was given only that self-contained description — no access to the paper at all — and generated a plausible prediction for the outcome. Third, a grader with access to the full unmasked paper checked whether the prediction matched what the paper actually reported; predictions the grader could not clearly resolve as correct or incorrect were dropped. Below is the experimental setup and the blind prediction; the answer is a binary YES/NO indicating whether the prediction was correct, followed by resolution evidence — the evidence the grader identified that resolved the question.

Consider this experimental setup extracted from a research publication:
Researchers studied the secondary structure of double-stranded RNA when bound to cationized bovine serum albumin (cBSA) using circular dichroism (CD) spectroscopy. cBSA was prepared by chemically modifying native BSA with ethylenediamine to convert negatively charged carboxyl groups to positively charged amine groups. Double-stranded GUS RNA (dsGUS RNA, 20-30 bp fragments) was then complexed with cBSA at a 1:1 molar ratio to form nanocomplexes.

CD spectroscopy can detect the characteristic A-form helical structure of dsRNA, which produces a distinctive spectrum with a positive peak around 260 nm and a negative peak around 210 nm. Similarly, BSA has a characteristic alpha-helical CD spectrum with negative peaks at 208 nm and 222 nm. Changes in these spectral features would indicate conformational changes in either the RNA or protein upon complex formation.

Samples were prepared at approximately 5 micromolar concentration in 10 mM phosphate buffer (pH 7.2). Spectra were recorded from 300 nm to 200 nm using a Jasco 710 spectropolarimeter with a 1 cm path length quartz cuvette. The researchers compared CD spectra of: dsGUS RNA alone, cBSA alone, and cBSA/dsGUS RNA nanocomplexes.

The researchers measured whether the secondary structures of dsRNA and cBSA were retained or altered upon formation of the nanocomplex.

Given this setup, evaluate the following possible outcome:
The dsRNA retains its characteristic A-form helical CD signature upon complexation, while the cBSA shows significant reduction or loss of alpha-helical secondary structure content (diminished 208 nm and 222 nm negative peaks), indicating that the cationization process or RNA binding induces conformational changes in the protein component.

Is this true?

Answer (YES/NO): NO